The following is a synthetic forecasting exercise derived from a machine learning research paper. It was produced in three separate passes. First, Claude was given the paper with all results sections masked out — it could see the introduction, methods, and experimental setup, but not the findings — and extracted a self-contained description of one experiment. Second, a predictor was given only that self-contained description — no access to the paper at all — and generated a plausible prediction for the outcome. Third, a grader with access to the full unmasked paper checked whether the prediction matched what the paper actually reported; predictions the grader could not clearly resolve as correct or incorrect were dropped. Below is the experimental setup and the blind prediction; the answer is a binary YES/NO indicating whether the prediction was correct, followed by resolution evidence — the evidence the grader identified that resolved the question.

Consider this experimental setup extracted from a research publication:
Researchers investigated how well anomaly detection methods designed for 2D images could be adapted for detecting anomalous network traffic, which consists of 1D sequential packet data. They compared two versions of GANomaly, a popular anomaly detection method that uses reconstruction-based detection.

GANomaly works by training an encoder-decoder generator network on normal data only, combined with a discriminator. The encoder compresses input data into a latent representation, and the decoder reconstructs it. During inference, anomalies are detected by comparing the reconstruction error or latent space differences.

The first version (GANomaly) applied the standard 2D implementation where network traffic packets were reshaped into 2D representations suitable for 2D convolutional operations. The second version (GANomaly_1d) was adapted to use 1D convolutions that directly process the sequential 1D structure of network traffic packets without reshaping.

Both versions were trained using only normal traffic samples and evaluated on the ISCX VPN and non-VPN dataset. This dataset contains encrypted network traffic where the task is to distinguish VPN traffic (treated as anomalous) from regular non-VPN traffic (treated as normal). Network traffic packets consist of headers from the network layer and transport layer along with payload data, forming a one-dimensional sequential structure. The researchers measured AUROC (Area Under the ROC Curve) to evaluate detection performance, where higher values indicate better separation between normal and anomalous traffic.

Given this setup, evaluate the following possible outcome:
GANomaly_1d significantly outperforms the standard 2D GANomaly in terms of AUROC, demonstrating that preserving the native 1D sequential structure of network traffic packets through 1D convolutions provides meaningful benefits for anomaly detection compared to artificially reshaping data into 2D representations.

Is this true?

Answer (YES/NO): NO